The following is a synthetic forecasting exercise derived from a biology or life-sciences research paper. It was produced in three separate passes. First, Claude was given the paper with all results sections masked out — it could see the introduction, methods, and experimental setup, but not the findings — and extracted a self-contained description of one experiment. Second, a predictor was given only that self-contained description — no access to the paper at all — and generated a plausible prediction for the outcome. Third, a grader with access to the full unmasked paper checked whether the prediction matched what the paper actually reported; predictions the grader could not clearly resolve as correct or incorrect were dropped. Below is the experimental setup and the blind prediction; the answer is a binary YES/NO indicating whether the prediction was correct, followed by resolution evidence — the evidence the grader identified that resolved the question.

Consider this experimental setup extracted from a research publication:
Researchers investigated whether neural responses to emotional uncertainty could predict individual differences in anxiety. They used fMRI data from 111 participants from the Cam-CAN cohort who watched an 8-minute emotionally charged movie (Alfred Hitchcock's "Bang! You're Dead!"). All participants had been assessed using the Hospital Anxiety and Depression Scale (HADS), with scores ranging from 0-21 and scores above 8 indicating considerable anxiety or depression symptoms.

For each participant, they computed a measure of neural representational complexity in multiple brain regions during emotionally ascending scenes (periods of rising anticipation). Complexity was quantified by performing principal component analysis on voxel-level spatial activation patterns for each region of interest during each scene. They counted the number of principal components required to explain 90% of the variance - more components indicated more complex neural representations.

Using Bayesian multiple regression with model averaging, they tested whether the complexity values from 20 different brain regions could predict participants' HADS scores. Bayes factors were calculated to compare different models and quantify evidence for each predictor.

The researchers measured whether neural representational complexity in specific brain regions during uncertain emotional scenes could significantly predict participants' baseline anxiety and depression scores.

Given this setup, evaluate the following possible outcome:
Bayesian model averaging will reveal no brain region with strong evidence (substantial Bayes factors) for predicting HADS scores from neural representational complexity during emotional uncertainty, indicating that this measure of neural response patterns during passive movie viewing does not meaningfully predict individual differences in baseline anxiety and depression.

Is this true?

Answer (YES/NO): NO